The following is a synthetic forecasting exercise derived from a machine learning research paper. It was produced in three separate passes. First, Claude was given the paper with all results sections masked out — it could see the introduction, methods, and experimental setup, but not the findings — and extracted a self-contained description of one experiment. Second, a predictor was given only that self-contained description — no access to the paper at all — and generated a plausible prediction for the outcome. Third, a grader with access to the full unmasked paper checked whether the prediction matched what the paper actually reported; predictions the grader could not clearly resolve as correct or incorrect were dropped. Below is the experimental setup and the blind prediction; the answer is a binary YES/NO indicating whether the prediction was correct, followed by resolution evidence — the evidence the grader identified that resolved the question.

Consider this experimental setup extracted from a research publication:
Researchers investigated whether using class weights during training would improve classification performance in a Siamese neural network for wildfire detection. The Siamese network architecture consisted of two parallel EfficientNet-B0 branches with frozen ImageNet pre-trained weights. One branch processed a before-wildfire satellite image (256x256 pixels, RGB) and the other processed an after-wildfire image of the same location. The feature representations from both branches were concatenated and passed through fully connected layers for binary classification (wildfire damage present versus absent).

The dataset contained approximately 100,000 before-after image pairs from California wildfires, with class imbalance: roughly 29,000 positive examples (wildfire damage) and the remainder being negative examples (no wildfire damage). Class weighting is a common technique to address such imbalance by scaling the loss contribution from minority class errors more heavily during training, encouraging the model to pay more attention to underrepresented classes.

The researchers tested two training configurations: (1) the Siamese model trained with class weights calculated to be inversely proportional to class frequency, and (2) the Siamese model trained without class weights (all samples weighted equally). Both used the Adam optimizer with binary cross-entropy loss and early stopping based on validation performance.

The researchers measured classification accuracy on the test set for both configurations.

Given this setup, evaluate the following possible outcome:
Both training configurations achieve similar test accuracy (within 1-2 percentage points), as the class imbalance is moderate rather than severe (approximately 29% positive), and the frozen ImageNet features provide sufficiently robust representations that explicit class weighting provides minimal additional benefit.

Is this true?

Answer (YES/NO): NO